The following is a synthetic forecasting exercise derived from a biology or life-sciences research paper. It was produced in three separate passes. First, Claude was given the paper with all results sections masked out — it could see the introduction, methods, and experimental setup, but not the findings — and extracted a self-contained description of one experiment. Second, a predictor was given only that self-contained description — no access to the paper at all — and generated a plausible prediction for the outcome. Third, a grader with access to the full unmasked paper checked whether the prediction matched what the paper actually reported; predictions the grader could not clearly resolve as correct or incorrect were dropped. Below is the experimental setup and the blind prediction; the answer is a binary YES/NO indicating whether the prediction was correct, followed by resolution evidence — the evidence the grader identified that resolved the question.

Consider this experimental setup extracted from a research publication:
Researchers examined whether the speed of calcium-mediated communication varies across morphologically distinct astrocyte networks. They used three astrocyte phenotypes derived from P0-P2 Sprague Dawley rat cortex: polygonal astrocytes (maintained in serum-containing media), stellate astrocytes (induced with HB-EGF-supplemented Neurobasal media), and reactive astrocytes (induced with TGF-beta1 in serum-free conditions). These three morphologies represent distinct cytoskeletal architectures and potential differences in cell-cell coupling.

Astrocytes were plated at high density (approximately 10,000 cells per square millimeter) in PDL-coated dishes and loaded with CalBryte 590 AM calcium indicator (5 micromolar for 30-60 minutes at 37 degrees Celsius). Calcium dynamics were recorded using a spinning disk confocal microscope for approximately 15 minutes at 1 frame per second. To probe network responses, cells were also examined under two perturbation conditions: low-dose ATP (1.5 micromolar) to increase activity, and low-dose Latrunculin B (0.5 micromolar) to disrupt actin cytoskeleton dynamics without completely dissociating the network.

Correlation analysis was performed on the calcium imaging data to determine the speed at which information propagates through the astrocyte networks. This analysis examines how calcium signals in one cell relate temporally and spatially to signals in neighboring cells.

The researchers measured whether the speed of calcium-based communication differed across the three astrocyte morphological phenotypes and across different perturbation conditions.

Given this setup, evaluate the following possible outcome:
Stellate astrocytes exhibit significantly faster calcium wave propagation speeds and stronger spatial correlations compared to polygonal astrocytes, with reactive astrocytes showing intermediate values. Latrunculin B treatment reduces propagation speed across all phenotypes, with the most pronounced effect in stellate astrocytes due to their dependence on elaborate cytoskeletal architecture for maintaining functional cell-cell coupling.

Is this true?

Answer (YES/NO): NO